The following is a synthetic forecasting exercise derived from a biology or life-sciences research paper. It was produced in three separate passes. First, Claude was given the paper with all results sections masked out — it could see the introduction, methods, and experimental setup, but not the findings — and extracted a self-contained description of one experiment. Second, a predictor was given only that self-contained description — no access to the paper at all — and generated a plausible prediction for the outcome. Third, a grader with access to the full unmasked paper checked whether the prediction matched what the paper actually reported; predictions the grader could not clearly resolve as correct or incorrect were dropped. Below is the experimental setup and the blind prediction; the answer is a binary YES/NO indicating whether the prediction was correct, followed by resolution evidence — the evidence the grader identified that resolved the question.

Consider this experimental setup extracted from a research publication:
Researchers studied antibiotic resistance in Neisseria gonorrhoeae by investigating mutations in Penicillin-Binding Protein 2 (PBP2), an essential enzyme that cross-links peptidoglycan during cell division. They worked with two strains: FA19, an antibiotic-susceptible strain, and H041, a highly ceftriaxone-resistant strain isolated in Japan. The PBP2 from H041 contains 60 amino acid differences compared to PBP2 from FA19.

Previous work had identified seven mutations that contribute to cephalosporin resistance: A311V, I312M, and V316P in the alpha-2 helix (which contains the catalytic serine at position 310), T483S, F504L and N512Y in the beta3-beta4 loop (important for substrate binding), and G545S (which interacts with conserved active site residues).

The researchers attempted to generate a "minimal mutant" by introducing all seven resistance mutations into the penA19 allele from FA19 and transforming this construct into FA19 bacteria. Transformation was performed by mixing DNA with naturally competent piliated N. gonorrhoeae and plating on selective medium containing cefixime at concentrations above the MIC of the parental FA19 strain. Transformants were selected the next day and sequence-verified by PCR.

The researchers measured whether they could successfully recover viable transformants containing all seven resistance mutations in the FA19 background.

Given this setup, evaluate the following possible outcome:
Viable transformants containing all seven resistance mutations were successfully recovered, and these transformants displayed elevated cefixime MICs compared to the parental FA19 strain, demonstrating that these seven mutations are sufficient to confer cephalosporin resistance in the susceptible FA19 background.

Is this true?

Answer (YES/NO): NO